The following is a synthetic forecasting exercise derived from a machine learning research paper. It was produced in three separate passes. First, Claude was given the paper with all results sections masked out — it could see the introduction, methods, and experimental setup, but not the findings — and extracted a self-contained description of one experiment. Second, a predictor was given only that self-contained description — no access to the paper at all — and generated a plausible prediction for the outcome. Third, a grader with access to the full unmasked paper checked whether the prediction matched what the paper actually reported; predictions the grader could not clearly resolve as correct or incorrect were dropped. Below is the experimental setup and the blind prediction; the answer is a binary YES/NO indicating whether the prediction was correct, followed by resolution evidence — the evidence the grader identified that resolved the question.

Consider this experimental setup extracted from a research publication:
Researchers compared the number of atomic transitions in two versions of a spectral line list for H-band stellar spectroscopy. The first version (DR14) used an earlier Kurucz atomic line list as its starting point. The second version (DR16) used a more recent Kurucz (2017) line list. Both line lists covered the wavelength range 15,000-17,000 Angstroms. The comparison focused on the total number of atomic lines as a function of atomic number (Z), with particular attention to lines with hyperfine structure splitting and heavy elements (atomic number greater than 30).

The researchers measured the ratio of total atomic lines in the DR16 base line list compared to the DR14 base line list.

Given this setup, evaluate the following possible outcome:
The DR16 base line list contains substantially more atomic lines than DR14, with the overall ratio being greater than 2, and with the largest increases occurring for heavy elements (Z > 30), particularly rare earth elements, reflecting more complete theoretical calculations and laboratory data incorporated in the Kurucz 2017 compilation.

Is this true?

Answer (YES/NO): NO